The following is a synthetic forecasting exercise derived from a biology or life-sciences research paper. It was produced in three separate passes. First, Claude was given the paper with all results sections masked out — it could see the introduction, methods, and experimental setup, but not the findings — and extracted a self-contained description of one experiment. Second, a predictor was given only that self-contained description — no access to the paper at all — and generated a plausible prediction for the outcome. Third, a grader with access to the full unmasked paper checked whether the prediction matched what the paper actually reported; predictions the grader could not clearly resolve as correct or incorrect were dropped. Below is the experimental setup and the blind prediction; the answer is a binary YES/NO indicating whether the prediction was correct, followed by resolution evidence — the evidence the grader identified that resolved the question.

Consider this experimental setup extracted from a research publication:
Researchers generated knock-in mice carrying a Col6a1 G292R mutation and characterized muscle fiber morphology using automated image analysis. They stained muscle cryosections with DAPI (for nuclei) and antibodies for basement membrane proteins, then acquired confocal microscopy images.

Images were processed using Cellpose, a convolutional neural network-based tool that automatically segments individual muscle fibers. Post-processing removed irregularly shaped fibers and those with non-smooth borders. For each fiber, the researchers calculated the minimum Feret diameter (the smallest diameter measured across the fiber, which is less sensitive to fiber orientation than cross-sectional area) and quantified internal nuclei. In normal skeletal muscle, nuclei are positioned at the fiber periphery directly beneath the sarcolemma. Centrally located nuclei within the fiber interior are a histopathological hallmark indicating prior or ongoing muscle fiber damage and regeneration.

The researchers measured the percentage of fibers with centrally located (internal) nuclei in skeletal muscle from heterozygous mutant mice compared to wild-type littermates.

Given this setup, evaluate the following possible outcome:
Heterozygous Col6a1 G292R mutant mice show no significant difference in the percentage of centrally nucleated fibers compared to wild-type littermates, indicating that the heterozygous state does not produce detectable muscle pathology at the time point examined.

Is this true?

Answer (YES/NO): NO